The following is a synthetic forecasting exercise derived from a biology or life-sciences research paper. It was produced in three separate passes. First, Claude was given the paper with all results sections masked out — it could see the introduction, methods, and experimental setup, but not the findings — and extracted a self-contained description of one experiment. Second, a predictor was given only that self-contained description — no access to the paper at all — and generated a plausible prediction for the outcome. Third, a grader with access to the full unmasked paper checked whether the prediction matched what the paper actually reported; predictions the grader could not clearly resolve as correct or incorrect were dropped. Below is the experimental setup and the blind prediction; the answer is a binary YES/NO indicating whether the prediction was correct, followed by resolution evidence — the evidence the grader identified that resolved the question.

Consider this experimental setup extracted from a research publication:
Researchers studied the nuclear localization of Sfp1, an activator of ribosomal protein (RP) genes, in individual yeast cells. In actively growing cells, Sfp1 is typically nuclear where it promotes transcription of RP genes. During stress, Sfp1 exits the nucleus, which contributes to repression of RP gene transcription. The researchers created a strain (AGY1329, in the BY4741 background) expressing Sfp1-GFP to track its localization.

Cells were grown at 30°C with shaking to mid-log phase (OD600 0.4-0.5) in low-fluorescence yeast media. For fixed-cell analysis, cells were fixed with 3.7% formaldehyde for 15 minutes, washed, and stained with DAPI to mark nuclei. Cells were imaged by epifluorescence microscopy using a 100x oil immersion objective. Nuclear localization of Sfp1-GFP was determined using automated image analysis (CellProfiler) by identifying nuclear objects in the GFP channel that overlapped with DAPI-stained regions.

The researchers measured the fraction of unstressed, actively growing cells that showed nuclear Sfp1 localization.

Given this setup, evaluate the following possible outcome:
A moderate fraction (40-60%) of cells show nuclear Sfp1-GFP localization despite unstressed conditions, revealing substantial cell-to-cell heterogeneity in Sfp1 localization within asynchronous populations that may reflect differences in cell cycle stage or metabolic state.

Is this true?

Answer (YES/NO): NO